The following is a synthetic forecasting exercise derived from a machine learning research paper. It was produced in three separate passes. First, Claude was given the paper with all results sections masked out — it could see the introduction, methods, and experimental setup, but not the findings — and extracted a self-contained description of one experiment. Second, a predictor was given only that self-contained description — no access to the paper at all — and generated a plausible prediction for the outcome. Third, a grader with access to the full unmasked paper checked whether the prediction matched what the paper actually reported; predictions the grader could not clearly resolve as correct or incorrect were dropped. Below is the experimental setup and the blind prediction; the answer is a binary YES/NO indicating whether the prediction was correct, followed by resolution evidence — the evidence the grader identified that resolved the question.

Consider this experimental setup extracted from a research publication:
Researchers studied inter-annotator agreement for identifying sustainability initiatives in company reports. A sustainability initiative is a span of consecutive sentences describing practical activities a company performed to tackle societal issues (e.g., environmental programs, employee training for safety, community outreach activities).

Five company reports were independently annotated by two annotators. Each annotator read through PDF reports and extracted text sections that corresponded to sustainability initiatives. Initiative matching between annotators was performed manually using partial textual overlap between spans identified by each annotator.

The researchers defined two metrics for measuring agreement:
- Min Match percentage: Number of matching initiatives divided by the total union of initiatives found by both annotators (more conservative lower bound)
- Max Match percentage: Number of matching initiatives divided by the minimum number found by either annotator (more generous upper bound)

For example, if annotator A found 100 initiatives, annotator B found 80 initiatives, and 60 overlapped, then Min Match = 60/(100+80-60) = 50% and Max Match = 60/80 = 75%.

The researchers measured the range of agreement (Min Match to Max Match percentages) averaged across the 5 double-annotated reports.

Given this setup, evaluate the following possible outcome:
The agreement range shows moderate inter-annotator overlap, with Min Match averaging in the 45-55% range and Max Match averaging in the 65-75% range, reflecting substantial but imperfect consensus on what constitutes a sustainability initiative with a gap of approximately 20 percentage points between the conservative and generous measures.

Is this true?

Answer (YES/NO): YES